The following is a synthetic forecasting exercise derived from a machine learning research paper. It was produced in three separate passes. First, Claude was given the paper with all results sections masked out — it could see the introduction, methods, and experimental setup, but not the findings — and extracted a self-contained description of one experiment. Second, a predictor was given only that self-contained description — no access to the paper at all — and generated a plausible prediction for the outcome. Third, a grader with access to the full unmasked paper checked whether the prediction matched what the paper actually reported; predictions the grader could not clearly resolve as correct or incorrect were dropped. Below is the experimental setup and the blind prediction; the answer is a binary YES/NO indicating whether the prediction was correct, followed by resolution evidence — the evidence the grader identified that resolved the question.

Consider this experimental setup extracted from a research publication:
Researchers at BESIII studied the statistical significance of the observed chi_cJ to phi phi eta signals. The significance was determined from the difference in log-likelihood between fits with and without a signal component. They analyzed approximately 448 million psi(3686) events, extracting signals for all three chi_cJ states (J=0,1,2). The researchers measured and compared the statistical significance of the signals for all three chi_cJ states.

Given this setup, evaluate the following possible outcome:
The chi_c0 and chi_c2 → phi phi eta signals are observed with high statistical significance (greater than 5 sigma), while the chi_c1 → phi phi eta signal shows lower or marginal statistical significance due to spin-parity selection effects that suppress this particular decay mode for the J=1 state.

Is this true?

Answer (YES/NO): NO